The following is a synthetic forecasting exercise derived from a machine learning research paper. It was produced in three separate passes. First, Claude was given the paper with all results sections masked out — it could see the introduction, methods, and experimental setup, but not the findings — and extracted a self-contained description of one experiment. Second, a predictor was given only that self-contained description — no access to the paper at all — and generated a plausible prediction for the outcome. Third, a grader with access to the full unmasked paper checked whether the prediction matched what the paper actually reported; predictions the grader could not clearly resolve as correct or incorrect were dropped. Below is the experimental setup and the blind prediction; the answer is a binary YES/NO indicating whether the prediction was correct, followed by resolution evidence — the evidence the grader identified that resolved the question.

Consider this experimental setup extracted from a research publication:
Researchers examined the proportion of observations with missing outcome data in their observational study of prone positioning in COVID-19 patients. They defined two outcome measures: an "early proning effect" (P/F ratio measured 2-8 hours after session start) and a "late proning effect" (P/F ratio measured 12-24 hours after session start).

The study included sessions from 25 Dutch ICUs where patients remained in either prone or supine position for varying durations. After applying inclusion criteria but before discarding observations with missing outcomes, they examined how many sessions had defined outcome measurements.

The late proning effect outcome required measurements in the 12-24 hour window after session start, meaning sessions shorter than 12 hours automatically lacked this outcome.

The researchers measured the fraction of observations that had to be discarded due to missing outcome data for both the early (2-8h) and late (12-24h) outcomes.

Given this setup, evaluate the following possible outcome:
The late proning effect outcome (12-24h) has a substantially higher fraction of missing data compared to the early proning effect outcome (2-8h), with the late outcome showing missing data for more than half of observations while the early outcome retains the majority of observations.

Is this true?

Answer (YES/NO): NO